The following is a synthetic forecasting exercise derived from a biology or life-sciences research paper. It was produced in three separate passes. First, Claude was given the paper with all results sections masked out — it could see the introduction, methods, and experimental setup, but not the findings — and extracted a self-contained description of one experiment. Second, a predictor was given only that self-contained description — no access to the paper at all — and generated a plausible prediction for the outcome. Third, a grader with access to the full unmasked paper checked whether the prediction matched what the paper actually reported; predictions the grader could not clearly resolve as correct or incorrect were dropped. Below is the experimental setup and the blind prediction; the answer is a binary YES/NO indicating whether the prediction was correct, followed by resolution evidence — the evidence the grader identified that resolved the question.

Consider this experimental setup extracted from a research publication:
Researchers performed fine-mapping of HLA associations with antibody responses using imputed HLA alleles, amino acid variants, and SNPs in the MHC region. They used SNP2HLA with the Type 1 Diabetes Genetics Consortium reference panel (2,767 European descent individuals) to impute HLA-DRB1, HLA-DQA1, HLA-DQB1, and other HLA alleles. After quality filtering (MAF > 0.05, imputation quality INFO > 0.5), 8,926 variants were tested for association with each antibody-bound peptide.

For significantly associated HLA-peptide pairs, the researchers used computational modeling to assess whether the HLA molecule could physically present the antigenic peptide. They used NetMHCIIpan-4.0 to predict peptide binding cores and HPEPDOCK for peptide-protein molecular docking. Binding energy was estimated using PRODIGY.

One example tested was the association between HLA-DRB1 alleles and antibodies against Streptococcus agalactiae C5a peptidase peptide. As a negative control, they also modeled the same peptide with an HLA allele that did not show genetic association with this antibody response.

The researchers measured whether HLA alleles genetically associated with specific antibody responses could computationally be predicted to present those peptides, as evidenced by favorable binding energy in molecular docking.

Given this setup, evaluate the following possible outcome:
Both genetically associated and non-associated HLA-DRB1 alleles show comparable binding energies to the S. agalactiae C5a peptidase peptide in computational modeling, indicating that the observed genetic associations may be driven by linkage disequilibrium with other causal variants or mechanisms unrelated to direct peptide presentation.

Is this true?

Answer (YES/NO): NO